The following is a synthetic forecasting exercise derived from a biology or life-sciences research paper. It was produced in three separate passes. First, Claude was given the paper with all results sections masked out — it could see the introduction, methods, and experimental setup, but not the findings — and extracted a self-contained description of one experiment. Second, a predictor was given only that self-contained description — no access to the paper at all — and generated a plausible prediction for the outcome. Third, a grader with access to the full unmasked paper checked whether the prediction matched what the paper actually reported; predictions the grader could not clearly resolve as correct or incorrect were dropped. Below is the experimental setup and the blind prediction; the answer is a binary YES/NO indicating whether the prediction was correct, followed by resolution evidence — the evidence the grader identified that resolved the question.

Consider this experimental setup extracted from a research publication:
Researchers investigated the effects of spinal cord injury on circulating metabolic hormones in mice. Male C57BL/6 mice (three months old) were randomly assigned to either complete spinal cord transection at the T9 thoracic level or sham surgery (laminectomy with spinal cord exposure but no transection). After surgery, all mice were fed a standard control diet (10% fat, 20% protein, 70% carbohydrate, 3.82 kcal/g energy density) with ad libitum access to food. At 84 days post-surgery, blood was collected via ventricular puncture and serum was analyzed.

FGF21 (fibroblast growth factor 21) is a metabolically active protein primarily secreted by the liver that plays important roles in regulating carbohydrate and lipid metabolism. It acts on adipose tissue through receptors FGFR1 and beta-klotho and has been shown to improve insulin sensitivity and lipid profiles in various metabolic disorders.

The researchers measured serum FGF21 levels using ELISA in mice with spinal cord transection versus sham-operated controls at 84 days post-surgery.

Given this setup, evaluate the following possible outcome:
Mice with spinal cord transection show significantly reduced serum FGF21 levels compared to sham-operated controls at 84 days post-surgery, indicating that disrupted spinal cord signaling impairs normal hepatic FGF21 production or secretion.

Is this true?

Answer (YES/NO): YES